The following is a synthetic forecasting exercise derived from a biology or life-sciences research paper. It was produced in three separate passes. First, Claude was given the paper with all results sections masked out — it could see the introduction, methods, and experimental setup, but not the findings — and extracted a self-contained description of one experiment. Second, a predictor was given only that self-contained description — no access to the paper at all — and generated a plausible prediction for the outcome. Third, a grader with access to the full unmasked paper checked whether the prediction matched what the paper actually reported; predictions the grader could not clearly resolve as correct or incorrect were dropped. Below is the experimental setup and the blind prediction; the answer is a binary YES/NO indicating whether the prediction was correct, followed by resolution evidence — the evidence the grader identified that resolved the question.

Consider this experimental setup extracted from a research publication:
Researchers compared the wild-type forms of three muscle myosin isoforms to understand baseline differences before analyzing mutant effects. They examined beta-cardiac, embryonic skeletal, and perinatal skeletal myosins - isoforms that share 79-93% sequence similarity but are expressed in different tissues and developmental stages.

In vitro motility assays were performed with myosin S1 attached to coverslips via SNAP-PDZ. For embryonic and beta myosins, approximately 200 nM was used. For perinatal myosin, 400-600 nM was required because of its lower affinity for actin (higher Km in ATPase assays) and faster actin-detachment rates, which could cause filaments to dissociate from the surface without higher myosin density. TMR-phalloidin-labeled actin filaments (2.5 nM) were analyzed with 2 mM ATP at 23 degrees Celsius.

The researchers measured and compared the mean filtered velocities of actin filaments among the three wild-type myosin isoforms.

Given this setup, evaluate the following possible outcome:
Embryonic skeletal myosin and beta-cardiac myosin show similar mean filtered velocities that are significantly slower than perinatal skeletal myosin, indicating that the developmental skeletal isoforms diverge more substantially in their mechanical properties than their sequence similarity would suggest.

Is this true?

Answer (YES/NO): NO